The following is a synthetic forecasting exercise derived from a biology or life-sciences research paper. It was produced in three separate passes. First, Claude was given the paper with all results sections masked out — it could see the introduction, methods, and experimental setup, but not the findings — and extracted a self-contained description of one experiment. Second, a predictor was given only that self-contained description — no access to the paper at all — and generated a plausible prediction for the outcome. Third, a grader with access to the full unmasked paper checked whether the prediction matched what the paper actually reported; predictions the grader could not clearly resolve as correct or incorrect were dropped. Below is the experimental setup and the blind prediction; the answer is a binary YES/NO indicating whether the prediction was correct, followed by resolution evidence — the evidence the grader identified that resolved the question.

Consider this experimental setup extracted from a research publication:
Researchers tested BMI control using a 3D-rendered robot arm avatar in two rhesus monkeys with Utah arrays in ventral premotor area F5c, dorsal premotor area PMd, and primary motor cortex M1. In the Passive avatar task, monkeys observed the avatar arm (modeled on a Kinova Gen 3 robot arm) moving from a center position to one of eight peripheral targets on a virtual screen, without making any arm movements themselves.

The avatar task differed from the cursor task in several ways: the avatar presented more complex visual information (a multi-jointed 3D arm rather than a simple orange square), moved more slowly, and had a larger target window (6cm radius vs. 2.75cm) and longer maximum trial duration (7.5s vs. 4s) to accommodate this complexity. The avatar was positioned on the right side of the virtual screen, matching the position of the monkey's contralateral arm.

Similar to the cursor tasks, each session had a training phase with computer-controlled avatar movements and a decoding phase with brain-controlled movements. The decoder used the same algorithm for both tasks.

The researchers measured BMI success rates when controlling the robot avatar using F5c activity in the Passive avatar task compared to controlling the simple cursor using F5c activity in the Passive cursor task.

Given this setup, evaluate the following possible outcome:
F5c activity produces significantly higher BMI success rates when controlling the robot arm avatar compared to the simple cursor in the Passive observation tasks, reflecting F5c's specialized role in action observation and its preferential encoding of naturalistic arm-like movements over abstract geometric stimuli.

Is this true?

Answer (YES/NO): NO